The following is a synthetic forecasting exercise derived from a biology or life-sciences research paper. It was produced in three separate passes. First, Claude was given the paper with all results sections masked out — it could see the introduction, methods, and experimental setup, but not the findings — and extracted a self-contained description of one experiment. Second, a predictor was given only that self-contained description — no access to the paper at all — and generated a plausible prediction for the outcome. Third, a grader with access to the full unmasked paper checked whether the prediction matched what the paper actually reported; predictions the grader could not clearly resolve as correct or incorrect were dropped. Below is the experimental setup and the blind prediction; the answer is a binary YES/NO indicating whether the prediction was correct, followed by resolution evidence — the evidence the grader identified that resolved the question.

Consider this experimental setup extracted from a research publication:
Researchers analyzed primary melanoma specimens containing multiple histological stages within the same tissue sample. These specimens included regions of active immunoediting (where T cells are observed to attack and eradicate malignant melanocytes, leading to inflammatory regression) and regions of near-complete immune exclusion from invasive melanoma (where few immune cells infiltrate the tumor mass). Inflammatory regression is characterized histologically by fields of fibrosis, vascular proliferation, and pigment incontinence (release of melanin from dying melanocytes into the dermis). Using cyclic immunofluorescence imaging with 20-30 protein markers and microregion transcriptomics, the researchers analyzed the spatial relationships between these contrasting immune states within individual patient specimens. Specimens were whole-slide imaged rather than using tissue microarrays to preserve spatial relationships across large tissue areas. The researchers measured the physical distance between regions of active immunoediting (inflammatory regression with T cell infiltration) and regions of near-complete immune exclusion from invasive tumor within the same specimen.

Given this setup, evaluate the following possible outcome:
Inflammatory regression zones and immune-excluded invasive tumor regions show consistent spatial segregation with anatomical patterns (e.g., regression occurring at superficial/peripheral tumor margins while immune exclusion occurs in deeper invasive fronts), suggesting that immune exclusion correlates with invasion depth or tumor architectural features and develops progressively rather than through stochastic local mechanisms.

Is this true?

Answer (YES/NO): NO